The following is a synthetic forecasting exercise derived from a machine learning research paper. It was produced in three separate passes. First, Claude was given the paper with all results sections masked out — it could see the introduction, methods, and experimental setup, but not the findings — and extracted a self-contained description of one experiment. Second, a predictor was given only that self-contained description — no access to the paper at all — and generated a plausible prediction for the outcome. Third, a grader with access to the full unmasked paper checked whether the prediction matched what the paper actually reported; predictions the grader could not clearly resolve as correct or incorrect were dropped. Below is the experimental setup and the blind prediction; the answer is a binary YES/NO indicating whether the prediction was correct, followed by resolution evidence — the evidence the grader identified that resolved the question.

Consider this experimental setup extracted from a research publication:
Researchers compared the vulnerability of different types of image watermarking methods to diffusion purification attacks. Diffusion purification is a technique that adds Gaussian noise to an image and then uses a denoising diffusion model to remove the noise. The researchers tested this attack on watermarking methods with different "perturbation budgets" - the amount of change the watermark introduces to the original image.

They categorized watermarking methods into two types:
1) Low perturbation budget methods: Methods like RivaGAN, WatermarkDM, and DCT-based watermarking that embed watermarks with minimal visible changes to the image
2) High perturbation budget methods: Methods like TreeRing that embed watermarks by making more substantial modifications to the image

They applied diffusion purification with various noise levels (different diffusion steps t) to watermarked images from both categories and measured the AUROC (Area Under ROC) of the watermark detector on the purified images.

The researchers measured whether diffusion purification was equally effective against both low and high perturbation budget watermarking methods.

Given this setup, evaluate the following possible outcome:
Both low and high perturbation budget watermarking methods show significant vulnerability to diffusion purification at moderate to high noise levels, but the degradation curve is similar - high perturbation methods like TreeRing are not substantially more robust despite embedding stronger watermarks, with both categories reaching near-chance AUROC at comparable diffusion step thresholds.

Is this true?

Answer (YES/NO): NO